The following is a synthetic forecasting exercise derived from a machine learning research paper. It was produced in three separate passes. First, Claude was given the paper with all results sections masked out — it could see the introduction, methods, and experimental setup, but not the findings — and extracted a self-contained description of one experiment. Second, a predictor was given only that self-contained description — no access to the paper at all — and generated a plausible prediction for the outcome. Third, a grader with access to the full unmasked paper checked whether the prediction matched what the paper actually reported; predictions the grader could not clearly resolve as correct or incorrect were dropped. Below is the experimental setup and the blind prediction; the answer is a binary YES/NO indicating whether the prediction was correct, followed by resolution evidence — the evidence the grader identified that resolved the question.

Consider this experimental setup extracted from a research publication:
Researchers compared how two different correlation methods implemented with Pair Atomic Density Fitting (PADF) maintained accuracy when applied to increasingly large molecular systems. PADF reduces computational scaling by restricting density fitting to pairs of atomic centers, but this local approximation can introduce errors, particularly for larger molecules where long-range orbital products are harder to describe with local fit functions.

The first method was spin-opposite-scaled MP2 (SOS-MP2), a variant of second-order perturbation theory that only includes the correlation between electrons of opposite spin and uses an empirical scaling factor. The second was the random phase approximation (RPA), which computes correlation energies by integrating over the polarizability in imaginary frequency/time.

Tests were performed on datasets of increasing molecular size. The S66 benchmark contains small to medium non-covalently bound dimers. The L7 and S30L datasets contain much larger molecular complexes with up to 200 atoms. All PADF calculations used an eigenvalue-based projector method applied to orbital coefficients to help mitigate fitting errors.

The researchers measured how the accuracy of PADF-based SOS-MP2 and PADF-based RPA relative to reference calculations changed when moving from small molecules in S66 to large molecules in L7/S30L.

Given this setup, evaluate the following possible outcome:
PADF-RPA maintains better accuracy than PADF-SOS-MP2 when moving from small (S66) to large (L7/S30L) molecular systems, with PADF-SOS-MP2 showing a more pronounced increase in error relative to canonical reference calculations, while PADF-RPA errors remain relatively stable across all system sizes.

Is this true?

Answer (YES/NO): NO